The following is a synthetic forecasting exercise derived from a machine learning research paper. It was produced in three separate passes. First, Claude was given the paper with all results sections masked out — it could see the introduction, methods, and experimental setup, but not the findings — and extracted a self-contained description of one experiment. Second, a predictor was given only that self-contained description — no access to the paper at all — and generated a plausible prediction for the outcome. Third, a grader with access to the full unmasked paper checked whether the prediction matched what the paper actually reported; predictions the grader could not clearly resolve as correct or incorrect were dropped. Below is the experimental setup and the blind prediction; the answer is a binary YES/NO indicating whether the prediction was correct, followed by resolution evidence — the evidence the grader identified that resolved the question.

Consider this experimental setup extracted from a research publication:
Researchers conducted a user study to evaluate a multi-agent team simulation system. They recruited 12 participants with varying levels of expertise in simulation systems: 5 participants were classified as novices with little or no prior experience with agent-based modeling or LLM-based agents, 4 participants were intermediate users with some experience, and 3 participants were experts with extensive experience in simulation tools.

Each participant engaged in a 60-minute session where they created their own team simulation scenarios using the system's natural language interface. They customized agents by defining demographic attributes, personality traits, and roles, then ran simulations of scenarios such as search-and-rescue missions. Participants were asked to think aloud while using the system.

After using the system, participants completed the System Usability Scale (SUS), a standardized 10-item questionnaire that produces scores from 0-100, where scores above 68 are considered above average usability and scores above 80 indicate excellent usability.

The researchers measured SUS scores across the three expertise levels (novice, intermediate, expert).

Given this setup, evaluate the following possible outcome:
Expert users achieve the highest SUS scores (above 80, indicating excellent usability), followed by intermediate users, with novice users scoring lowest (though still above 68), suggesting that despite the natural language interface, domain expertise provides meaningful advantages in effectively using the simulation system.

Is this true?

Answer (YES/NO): NO